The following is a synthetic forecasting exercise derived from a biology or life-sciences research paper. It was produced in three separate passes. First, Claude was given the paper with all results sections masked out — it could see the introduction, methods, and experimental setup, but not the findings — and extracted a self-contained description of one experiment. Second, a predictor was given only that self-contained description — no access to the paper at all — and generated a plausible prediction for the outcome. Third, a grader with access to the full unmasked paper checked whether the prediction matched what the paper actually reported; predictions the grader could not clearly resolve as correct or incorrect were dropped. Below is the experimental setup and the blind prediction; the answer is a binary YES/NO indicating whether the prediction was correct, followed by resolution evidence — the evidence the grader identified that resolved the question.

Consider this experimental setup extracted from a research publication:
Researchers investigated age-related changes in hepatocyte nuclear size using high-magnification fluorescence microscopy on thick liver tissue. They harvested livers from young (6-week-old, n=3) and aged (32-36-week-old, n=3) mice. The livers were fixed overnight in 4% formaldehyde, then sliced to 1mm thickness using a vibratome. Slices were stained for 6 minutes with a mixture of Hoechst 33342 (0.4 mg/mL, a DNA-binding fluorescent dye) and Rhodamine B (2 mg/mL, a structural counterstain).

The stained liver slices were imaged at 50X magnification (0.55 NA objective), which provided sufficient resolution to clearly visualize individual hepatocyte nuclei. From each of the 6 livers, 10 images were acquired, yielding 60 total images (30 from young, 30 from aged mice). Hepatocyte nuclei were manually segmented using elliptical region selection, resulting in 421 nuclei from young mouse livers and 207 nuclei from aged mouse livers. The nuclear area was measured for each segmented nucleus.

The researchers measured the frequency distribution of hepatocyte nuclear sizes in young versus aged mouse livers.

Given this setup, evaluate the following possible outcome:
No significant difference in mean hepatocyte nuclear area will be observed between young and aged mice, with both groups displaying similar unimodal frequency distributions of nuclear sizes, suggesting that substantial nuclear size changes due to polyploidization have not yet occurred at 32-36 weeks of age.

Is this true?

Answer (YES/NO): NO